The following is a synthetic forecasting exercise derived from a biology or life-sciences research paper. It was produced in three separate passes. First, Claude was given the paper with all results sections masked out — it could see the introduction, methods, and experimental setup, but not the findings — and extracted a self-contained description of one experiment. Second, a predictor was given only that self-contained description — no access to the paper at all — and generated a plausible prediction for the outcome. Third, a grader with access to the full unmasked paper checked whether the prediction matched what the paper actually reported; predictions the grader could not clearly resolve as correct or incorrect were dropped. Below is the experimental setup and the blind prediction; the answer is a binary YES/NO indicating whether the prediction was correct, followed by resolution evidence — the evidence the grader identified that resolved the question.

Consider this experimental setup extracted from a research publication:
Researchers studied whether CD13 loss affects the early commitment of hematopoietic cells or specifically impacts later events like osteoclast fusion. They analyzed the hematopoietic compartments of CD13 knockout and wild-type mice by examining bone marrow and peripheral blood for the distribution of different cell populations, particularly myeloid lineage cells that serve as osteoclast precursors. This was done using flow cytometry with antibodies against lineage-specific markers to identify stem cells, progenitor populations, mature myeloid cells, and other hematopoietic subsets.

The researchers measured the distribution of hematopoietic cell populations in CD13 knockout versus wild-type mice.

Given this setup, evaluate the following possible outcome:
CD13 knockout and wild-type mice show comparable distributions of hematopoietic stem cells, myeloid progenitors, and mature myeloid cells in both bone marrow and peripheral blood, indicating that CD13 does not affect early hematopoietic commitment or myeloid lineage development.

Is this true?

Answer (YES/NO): YES